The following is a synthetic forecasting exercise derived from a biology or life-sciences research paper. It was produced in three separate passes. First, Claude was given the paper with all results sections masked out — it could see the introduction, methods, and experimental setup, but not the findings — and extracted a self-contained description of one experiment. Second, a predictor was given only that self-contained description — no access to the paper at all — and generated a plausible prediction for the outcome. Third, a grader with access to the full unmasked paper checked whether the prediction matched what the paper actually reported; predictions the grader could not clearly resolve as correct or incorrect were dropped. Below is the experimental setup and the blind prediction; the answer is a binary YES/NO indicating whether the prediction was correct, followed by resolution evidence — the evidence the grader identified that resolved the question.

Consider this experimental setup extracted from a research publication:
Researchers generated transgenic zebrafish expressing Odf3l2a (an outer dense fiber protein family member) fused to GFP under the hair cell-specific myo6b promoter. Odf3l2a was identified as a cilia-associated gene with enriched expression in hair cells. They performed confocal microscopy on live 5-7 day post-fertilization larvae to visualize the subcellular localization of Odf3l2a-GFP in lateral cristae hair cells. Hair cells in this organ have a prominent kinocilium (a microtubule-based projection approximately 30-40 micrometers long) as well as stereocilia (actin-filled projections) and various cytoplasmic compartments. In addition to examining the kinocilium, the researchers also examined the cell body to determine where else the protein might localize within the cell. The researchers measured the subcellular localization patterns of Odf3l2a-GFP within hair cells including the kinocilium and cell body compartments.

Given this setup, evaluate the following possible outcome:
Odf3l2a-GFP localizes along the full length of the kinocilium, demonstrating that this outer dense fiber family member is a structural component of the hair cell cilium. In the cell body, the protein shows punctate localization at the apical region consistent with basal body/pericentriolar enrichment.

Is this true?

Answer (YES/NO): NO